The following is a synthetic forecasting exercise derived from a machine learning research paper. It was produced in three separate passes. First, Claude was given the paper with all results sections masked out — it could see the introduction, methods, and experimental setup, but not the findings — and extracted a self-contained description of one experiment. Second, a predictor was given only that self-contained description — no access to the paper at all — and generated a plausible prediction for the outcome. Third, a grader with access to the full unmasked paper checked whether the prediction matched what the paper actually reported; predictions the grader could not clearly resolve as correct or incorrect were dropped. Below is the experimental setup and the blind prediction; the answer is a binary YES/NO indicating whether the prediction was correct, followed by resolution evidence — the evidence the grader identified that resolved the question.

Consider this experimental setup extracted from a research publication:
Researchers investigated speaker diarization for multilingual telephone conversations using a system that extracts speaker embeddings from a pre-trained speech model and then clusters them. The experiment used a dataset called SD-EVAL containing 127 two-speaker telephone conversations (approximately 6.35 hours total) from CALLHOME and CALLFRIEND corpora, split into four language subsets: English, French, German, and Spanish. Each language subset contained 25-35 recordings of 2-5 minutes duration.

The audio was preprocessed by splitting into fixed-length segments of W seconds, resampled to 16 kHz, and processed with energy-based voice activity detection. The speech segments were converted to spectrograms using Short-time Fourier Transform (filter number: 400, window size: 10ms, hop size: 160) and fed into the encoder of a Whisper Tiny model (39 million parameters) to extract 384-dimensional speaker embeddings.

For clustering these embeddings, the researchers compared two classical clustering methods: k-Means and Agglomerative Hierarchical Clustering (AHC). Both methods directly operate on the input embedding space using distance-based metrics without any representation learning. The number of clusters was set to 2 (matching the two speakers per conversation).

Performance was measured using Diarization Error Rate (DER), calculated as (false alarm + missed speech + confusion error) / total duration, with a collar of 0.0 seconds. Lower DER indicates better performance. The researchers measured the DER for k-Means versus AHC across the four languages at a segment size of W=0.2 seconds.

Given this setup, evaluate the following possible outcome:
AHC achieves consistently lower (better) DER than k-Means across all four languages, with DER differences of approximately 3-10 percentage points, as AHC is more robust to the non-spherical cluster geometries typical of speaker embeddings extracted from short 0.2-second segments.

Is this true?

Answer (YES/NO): YES